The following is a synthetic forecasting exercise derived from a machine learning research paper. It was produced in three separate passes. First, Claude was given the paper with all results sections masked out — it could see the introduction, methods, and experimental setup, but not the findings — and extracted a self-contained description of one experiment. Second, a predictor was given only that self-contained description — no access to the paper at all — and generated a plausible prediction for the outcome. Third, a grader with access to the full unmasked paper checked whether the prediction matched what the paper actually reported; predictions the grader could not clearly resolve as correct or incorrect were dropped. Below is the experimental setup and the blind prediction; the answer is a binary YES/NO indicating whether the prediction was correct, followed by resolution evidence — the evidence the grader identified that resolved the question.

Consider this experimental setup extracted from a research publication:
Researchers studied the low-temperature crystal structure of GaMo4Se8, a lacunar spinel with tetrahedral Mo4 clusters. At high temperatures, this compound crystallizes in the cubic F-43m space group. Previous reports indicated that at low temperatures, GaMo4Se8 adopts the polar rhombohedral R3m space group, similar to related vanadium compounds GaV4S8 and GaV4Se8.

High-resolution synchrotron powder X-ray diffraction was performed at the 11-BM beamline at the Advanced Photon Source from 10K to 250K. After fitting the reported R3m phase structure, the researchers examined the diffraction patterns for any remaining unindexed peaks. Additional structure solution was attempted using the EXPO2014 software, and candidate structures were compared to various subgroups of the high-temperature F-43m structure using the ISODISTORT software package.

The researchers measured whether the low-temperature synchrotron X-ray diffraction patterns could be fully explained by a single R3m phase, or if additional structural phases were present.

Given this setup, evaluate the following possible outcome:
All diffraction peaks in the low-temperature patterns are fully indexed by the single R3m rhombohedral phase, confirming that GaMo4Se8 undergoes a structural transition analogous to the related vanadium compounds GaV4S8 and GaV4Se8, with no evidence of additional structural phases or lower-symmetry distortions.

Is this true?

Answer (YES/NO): NO